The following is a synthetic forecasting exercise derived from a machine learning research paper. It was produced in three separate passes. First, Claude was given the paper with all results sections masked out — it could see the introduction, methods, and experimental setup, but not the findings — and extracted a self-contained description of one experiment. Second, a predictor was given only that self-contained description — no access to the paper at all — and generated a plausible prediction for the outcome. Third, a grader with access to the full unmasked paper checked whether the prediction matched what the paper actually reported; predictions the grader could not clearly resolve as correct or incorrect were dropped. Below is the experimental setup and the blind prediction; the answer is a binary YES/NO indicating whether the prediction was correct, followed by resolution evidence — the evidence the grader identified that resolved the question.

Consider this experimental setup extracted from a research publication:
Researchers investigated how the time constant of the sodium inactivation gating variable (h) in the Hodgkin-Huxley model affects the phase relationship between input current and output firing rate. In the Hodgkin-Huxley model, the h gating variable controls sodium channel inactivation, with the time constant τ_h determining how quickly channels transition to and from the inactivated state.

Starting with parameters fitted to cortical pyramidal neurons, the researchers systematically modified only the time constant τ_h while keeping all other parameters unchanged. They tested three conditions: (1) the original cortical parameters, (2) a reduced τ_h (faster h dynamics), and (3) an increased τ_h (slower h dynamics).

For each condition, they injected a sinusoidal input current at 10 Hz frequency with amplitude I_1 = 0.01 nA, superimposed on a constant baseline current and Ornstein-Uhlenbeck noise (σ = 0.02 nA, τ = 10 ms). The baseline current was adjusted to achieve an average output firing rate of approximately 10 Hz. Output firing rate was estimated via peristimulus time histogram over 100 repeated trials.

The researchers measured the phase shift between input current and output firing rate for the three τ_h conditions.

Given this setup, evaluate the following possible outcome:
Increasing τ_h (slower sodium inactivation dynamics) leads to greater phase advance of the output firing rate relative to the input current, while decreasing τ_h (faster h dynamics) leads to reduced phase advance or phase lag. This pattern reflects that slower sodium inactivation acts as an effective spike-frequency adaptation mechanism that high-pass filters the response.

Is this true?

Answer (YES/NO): YES